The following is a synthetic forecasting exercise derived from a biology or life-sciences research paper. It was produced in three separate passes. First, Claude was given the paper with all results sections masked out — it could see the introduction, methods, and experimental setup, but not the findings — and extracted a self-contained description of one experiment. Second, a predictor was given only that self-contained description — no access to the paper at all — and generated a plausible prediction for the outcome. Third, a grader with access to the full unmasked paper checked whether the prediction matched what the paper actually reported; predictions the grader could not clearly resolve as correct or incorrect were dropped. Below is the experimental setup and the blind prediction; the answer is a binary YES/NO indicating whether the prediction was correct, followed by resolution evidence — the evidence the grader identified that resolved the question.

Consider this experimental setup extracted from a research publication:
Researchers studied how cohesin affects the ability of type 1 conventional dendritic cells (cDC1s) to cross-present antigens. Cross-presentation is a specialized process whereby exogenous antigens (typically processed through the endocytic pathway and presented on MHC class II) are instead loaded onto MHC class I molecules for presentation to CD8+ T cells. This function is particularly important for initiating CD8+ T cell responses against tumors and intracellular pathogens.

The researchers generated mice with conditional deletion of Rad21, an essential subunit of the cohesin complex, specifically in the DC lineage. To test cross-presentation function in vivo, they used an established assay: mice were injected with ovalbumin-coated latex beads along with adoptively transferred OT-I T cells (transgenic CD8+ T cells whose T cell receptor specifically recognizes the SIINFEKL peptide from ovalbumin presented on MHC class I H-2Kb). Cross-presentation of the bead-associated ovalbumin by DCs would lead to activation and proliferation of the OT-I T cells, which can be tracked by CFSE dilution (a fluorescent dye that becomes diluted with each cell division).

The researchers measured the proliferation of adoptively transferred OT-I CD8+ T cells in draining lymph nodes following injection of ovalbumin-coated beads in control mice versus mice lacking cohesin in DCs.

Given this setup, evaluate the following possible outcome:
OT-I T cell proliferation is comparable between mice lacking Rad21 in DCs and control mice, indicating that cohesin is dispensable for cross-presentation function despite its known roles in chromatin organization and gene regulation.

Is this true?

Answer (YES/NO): NO